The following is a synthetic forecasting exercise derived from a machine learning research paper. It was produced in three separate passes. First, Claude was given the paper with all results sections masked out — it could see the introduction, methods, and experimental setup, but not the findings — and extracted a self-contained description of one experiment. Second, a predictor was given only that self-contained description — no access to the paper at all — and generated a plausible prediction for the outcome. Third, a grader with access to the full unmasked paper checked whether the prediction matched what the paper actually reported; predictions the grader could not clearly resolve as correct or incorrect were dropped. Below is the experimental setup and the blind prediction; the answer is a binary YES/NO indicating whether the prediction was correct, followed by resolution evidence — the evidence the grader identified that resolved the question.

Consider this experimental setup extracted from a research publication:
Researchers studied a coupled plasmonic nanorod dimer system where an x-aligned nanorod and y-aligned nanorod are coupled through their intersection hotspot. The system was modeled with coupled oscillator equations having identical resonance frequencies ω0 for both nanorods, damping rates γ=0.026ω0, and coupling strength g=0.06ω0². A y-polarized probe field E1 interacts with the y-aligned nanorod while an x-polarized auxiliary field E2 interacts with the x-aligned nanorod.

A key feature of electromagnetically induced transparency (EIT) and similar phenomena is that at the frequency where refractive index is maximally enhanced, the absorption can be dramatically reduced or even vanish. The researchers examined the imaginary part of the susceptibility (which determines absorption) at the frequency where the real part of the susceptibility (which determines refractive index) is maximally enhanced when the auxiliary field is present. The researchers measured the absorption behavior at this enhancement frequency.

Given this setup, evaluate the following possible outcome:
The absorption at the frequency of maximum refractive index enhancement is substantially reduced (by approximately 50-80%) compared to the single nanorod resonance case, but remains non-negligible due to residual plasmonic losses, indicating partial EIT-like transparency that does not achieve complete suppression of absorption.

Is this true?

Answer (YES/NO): NO